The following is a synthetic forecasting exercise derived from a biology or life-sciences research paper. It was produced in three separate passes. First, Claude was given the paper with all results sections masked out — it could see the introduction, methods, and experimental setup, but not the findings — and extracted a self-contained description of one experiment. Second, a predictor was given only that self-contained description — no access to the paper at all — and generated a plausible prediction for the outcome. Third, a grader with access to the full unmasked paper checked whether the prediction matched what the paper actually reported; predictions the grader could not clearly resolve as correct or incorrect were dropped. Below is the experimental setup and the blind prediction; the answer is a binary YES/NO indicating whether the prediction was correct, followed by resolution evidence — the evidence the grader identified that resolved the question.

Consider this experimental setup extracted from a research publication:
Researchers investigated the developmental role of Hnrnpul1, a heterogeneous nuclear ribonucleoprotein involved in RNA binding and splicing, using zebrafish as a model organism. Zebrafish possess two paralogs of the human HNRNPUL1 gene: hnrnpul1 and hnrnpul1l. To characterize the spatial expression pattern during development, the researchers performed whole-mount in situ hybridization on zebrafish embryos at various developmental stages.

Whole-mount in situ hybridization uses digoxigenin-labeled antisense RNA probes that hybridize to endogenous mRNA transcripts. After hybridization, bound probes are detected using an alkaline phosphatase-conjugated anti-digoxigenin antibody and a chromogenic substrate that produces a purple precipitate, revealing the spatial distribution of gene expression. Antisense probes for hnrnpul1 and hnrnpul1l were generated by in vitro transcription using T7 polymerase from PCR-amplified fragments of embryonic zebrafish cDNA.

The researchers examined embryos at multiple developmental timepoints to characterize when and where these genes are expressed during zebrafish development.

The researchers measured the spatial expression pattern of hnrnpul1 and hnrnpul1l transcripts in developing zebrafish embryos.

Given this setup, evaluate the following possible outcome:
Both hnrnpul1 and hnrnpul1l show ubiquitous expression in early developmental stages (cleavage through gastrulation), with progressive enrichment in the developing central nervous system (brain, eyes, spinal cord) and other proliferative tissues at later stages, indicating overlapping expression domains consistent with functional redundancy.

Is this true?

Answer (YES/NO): NO